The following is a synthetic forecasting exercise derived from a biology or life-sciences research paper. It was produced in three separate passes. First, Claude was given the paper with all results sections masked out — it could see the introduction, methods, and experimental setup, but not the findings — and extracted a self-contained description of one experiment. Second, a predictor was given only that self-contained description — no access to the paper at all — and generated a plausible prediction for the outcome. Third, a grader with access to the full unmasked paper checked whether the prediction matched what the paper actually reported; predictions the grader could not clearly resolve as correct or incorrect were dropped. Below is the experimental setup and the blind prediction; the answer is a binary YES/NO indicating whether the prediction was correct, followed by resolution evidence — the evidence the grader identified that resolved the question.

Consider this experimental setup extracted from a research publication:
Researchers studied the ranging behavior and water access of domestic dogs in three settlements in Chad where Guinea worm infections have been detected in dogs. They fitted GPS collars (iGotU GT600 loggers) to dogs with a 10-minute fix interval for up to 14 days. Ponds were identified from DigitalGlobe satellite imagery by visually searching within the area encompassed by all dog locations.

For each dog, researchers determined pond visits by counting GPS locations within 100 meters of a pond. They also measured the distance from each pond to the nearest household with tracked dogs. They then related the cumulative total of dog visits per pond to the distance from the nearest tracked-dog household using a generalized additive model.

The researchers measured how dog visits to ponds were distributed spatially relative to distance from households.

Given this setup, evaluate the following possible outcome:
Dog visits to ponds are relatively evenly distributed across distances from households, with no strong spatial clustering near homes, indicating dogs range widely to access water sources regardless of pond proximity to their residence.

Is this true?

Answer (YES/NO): NO